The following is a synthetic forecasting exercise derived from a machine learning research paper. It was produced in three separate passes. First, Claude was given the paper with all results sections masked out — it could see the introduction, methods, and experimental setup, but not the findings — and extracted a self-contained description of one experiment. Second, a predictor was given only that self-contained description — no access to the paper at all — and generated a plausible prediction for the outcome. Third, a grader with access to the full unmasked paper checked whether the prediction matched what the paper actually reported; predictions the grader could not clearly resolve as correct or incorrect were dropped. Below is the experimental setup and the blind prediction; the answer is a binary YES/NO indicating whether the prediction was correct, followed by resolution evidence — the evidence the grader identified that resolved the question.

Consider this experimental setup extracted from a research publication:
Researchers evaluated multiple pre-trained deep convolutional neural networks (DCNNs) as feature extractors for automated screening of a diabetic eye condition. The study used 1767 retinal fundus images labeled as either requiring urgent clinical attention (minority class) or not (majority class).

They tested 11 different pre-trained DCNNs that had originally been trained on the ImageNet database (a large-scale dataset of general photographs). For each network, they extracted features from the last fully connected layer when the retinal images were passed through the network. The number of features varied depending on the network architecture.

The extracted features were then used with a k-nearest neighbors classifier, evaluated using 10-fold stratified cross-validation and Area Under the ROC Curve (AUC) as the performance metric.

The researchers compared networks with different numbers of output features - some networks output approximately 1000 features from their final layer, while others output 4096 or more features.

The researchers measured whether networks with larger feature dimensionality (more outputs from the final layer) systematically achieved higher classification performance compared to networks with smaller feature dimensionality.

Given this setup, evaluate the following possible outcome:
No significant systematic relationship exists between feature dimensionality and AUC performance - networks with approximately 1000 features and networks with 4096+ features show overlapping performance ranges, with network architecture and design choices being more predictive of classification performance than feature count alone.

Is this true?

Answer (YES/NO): YES